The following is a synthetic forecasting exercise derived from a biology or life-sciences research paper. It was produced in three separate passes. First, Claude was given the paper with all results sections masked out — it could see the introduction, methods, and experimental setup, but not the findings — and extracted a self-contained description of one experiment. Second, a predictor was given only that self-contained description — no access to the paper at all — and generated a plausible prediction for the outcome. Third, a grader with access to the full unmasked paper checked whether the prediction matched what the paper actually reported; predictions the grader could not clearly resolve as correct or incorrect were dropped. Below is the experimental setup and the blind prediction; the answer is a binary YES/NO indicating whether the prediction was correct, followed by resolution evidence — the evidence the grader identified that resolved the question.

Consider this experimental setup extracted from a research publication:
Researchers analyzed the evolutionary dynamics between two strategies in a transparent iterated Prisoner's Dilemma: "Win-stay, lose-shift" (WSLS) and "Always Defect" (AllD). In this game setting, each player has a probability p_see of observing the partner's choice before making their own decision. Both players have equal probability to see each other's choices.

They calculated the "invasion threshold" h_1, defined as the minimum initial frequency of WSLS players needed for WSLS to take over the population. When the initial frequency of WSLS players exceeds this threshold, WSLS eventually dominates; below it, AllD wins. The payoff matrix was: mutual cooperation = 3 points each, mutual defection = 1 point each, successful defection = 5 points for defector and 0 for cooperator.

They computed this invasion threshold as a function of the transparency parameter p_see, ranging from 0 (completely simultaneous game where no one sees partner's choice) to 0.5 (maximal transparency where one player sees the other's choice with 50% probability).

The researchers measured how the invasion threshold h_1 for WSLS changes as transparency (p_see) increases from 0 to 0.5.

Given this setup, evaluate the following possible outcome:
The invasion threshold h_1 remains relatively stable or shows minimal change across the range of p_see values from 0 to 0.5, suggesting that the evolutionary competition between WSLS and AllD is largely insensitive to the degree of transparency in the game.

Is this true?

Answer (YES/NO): NO